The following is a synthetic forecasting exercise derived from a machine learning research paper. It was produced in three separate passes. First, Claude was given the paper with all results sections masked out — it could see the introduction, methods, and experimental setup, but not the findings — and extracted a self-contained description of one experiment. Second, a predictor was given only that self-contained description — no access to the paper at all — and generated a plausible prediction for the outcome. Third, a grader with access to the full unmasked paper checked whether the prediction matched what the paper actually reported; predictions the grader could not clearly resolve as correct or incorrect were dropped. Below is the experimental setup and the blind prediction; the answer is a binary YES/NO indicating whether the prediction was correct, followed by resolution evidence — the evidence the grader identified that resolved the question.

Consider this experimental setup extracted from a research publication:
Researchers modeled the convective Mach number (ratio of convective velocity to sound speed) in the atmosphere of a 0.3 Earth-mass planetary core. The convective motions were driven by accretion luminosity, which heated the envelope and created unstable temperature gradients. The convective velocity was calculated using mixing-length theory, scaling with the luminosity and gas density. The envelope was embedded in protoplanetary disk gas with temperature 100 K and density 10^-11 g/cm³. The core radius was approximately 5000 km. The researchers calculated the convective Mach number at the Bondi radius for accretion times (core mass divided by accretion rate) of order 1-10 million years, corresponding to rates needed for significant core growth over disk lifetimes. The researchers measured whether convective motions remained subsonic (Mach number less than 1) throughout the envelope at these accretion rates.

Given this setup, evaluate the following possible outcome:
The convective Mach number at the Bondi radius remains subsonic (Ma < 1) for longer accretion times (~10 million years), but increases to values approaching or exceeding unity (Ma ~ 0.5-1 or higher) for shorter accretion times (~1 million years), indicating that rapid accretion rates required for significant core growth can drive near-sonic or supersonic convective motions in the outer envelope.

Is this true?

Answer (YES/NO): YES